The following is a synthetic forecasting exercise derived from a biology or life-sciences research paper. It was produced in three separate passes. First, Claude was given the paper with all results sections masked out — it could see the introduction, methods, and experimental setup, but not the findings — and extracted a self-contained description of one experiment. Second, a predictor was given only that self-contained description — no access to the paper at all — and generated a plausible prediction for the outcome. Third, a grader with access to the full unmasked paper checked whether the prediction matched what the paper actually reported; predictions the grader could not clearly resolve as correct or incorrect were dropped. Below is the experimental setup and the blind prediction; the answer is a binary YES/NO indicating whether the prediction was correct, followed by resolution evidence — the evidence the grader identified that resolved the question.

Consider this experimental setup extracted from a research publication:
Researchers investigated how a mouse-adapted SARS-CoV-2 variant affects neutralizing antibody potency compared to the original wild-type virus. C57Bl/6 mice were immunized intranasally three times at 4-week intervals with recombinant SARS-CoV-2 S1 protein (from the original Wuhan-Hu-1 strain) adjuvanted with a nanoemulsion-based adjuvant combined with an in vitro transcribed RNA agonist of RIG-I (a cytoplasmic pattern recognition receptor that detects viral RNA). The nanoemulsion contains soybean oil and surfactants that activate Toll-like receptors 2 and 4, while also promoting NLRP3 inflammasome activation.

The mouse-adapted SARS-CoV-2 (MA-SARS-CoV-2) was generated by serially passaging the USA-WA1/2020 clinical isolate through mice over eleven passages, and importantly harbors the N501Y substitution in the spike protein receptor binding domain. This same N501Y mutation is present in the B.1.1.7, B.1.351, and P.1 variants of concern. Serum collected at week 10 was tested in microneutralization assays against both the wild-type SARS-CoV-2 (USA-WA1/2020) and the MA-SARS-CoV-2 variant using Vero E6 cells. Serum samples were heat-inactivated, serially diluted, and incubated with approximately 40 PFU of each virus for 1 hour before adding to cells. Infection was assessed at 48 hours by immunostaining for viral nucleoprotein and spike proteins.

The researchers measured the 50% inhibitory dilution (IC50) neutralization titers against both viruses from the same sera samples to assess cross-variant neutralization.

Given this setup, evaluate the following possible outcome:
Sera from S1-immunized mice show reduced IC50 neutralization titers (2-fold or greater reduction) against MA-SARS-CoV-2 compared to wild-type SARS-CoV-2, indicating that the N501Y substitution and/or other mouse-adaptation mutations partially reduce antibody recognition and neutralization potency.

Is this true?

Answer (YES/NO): YES